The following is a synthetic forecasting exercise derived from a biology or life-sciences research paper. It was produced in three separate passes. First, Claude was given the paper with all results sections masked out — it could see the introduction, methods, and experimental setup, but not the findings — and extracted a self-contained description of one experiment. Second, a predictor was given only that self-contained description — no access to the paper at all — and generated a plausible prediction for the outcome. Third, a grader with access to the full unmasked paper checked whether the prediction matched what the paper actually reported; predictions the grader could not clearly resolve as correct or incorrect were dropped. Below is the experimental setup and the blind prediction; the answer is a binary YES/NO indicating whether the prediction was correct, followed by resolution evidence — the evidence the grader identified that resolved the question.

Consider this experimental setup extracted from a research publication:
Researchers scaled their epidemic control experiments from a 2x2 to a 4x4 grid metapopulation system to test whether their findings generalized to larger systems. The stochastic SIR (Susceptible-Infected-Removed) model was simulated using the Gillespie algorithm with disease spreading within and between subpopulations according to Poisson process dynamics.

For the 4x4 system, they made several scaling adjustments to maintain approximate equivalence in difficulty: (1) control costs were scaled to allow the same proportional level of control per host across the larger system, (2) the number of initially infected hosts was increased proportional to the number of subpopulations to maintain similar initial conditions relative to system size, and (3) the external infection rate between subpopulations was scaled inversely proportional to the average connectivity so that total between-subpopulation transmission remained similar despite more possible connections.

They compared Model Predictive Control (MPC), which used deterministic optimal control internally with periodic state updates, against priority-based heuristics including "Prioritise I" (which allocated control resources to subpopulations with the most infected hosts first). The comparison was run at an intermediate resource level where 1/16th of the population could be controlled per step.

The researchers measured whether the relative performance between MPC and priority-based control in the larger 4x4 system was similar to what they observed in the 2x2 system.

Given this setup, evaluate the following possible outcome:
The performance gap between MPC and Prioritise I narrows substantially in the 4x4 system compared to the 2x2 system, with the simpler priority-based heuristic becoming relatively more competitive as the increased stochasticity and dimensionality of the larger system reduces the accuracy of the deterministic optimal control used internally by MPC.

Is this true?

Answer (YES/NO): NO